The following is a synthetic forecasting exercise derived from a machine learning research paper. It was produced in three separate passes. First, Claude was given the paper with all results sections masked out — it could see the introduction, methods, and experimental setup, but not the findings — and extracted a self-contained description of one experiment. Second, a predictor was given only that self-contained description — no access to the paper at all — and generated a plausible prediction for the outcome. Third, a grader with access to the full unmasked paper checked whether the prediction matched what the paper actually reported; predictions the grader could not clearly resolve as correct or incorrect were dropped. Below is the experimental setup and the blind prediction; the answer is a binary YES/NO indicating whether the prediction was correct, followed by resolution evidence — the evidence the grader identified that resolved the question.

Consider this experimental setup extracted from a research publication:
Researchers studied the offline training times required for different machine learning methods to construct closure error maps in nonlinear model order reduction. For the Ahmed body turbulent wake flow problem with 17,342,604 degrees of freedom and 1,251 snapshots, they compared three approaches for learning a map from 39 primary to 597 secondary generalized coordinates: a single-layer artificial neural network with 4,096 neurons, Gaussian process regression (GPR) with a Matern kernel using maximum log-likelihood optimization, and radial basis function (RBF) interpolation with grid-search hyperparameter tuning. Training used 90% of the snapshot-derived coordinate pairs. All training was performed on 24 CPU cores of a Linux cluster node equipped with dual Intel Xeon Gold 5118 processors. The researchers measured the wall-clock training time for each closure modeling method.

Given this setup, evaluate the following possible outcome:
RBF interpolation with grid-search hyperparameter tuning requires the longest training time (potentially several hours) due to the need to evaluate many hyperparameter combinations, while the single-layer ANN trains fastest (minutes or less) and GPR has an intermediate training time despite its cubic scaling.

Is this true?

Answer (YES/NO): NO